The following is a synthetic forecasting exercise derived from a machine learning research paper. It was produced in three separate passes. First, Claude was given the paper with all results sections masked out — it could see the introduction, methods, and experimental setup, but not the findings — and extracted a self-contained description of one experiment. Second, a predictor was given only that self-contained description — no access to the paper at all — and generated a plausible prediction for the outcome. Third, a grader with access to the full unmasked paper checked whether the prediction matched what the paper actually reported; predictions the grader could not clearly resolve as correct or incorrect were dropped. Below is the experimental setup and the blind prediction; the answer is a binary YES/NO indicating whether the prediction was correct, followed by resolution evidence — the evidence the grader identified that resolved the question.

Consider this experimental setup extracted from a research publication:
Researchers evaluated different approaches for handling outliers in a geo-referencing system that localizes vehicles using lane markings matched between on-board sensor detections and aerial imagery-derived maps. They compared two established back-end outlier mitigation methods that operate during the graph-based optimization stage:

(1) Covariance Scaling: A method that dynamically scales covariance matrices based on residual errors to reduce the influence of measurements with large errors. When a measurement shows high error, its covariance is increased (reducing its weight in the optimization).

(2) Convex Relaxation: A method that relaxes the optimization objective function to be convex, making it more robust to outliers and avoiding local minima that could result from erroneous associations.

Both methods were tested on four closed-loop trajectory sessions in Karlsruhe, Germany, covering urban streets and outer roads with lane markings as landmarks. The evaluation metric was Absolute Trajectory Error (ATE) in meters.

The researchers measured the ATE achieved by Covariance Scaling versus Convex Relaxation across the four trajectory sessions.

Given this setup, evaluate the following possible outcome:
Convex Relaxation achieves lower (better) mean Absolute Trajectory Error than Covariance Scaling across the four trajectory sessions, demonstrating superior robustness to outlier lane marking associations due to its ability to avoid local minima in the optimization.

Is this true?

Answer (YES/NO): YES